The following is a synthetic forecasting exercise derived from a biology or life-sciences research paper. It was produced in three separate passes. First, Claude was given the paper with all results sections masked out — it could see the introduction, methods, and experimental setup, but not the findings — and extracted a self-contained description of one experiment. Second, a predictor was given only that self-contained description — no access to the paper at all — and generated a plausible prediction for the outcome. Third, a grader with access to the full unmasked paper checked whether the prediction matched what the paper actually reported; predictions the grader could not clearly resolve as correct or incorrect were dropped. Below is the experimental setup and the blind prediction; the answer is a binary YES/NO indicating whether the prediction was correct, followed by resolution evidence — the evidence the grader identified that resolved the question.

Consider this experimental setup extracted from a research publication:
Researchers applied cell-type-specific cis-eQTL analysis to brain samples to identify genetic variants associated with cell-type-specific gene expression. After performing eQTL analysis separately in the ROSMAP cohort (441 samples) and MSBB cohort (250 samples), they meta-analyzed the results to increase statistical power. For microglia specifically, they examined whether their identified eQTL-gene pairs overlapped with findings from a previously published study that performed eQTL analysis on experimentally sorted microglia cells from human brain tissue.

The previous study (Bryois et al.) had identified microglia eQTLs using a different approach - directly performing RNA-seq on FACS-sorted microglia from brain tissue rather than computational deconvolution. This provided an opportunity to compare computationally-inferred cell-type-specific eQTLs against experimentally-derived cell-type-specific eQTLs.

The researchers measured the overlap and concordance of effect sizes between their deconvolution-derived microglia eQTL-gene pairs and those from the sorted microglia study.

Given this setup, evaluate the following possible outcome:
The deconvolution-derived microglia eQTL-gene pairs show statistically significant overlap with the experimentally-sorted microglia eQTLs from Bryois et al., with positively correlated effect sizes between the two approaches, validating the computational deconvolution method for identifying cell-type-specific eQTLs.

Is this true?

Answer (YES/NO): YES